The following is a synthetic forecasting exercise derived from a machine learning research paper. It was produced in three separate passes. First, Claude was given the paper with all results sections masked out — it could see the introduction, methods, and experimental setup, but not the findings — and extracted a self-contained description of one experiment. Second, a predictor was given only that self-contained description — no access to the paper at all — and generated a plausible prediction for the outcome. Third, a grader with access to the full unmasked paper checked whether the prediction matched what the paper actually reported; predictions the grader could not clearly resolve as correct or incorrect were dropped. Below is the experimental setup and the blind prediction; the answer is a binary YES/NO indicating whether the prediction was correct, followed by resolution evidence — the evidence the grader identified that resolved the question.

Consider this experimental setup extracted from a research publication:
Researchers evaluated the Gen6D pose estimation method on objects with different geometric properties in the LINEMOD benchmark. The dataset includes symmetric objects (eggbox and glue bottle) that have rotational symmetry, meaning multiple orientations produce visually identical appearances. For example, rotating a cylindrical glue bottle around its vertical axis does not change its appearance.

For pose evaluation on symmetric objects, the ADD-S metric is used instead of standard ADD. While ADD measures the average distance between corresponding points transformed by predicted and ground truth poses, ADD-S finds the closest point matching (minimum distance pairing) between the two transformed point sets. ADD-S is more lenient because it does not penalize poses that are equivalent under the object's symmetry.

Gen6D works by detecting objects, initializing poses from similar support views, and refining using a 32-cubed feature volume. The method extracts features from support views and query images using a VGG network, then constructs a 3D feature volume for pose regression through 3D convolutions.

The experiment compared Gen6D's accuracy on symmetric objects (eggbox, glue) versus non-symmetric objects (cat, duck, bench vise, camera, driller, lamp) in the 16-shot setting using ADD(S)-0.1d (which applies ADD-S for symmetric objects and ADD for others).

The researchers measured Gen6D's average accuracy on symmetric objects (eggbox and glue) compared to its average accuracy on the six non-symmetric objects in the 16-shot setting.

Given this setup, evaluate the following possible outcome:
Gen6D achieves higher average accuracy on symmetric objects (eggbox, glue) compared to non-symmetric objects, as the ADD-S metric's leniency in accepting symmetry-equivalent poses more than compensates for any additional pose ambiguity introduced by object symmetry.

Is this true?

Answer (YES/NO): YES